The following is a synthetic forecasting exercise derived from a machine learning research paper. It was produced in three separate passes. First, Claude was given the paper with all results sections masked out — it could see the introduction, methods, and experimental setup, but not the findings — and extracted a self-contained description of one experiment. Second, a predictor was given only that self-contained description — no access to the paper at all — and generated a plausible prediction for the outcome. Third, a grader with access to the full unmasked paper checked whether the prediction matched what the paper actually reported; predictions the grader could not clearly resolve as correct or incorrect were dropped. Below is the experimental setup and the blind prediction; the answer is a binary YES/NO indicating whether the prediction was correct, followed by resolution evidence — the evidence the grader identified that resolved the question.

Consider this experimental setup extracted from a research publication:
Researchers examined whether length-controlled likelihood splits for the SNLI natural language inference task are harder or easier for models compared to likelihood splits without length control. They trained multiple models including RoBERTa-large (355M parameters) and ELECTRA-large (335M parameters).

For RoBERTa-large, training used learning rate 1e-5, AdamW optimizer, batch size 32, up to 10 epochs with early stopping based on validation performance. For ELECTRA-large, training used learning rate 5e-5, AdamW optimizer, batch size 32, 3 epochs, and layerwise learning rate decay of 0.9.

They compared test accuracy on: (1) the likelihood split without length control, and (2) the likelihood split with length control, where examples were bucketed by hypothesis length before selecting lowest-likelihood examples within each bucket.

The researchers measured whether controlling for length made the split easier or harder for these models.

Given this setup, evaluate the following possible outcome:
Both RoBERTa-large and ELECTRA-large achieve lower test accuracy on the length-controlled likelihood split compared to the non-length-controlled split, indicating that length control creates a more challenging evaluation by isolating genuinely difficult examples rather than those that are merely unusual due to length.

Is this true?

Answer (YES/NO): YES